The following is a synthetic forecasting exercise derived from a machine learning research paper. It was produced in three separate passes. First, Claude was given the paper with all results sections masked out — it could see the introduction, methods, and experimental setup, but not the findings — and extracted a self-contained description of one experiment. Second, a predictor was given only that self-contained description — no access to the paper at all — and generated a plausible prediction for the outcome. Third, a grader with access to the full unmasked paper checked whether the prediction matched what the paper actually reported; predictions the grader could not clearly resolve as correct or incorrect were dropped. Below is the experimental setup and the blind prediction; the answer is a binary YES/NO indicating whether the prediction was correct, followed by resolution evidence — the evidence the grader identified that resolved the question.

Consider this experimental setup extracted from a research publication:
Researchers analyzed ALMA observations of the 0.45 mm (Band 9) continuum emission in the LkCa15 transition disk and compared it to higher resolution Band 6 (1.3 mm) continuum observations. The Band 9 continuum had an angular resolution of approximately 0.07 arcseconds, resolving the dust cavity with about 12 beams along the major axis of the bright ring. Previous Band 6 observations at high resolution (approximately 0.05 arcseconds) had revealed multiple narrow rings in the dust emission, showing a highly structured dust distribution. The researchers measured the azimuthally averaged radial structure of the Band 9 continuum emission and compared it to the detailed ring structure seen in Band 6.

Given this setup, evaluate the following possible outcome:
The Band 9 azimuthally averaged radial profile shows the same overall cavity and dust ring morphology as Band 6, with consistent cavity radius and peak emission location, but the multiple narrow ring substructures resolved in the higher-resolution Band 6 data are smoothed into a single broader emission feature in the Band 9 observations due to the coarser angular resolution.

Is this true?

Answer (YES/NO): NO